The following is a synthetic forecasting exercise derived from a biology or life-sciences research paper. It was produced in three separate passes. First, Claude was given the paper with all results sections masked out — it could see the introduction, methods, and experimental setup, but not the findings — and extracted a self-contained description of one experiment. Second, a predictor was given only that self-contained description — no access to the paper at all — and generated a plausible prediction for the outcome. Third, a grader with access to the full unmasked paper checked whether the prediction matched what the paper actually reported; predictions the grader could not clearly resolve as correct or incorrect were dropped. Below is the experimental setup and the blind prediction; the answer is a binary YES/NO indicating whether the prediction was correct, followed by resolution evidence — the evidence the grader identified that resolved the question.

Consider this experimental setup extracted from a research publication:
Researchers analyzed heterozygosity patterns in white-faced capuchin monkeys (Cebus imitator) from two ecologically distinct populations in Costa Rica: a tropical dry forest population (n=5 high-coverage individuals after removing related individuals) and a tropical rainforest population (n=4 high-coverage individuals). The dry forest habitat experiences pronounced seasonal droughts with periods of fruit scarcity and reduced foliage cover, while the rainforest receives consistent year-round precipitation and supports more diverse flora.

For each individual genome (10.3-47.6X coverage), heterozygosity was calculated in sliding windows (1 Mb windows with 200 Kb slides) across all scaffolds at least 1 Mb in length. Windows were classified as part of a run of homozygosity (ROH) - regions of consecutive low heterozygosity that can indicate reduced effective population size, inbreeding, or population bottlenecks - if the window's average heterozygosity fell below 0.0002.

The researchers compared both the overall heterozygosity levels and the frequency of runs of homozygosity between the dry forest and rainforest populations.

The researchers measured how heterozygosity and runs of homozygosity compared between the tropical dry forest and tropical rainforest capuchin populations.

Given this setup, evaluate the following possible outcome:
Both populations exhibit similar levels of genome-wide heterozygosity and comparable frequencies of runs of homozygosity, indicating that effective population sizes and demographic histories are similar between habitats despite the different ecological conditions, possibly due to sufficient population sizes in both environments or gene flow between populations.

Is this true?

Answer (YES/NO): NO